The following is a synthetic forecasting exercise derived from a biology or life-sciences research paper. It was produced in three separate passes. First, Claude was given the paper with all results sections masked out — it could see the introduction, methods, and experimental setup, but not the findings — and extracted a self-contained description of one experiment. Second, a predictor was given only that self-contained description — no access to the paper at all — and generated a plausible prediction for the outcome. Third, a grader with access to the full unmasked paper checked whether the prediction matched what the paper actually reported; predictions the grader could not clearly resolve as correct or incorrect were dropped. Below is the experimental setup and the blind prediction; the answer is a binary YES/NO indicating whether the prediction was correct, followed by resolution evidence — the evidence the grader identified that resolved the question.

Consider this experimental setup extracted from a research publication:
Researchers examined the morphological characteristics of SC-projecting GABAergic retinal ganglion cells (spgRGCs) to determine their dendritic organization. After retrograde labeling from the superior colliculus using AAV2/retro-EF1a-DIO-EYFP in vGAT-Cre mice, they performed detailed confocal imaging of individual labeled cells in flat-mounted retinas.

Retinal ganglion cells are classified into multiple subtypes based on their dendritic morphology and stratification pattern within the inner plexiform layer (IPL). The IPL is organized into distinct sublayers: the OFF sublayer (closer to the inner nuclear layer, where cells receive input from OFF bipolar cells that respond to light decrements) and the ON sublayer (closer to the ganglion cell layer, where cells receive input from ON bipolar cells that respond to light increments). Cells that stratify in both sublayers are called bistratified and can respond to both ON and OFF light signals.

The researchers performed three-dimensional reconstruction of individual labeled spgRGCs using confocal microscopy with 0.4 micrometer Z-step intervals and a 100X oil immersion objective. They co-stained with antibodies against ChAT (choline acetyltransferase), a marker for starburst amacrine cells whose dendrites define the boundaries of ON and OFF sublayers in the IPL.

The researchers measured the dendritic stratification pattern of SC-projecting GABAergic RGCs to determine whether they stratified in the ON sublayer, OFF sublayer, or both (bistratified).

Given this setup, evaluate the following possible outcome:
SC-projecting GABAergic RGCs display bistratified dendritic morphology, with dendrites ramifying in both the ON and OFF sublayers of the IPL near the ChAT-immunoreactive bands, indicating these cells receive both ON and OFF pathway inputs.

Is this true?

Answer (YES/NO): NO